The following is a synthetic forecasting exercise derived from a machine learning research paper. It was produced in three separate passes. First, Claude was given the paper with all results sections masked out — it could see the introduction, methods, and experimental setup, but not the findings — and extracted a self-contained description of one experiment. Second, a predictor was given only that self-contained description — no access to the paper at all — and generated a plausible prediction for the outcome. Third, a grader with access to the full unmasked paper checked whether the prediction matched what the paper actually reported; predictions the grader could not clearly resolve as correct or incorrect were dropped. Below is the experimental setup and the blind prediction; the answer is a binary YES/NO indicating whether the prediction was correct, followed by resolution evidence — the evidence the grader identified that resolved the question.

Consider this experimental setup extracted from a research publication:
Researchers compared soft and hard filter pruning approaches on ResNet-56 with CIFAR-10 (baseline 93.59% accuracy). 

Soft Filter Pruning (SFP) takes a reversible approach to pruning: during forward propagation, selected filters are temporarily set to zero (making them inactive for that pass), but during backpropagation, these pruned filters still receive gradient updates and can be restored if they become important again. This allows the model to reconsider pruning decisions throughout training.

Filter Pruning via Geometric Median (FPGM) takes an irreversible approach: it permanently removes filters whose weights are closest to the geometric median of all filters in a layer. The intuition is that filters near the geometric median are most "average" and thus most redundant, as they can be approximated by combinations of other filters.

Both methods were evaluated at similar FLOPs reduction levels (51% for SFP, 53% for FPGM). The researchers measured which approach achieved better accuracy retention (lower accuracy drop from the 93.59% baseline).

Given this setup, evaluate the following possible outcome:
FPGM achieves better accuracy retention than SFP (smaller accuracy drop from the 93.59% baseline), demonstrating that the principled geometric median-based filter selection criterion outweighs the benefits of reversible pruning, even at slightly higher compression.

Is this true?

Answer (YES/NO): YES